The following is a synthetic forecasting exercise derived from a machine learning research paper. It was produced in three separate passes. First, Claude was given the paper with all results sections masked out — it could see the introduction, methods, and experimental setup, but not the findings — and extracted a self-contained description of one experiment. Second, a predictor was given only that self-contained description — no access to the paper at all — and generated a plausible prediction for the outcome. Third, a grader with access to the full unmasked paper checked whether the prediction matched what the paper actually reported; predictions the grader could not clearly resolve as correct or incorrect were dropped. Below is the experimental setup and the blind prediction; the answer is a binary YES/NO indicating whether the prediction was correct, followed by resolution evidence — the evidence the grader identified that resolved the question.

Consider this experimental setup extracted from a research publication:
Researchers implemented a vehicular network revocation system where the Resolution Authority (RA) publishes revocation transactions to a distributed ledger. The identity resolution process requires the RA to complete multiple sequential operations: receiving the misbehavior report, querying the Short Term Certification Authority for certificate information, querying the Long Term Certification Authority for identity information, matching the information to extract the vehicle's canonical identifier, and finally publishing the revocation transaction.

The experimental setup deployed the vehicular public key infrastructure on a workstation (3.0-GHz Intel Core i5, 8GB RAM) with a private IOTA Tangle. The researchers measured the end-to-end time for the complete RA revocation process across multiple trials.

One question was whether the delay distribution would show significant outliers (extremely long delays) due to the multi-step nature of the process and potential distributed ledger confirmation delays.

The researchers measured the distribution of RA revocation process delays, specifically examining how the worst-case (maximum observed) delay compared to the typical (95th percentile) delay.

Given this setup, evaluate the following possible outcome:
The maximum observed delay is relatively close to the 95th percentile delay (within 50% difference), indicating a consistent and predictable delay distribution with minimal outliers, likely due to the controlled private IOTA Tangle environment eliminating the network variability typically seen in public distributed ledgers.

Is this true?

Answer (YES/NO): NO